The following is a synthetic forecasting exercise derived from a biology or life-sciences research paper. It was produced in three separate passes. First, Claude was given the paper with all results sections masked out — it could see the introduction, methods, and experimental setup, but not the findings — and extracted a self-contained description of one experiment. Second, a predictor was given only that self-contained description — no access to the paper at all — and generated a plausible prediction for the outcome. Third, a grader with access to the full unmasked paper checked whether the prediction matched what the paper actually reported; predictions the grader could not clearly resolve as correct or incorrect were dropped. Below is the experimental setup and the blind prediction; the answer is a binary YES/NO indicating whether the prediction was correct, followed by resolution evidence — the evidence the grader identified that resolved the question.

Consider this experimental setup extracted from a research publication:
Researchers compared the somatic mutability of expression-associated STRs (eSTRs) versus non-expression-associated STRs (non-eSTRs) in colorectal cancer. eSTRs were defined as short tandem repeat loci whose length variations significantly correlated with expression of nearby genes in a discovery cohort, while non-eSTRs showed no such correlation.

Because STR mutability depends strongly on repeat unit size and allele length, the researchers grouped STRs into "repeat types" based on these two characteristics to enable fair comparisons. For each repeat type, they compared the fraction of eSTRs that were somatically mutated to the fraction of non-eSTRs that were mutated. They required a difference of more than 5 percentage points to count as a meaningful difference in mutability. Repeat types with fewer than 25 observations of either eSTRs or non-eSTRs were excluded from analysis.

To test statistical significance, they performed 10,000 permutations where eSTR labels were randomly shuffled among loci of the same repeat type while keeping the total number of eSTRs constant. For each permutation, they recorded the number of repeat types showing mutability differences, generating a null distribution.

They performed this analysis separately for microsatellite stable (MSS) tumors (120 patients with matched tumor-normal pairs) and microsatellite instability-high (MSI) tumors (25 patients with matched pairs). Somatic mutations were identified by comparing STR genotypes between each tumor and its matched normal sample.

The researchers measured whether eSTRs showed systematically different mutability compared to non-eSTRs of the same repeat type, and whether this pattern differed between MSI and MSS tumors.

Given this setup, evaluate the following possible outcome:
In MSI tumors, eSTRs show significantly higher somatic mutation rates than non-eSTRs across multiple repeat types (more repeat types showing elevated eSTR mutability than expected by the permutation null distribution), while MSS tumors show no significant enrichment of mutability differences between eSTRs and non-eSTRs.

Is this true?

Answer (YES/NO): YES